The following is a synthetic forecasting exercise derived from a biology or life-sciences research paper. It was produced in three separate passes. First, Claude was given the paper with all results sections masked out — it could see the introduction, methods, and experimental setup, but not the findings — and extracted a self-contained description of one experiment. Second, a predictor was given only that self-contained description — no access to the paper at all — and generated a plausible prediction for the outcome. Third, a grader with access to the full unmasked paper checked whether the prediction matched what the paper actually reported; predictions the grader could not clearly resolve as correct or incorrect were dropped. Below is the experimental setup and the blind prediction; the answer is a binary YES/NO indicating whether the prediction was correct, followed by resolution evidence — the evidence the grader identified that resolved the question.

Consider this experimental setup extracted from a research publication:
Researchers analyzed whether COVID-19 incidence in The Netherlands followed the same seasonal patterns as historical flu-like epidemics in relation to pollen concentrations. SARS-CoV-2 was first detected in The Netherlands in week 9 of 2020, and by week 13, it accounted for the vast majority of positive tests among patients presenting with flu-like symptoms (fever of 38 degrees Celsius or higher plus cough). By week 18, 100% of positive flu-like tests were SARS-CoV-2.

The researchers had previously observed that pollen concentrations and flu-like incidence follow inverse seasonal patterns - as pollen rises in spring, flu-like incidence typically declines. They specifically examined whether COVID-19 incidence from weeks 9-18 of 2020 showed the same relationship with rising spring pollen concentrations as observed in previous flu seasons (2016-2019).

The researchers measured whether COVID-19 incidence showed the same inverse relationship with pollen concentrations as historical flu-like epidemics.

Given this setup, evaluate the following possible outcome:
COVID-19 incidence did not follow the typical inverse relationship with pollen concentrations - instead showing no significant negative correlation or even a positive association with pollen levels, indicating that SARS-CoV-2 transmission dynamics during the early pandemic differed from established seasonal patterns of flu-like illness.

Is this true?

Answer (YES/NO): NO